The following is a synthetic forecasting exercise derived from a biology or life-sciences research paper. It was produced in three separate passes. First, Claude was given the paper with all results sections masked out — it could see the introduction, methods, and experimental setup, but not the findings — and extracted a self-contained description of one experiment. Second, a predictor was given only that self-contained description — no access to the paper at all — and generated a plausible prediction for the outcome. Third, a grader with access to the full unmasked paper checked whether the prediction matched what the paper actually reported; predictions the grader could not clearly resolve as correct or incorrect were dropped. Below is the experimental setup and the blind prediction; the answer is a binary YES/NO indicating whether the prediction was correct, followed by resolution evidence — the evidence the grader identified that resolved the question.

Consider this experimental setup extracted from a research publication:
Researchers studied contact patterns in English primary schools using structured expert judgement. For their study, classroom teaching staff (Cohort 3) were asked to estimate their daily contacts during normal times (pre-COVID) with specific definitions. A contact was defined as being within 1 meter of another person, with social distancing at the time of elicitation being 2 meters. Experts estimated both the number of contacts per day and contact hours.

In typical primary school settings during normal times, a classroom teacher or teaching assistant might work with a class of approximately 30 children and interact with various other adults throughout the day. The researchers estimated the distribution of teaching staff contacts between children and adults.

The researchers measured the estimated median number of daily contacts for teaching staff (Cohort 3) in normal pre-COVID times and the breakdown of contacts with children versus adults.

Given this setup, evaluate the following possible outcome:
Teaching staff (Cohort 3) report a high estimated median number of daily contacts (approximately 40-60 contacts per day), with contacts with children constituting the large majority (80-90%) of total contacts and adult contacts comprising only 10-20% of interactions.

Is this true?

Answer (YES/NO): NO